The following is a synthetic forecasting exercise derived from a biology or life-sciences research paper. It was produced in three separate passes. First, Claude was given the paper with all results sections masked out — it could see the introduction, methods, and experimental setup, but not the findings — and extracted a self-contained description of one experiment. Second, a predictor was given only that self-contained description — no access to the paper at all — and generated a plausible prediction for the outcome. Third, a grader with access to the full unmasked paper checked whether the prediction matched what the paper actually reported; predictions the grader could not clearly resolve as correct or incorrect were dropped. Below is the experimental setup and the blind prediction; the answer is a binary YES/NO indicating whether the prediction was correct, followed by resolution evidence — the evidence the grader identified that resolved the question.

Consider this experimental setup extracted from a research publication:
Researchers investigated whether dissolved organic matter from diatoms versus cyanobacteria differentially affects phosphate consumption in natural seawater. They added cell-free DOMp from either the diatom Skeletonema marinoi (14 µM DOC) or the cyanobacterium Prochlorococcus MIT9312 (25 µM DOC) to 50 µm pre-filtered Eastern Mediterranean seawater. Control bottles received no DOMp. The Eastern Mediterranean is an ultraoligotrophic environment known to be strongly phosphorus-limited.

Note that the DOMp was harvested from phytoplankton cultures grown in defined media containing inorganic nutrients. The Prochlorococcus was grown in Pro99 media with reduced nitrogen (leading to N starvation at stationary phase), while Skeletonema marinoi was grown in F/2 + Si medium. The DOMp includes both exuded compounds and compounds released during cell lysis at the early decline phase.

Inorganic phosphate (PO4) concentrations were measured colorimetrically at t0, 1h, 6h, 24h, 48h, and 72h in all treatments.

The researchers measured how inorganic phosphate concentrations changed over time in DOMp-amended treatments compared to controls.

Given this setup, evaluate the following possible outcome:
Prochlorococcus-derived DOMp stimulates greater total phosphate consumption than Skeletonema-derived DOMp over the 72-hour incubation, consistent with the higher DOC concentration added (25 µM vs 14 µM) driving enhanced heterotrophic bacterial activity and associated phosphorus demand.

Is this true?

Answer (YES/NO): NO